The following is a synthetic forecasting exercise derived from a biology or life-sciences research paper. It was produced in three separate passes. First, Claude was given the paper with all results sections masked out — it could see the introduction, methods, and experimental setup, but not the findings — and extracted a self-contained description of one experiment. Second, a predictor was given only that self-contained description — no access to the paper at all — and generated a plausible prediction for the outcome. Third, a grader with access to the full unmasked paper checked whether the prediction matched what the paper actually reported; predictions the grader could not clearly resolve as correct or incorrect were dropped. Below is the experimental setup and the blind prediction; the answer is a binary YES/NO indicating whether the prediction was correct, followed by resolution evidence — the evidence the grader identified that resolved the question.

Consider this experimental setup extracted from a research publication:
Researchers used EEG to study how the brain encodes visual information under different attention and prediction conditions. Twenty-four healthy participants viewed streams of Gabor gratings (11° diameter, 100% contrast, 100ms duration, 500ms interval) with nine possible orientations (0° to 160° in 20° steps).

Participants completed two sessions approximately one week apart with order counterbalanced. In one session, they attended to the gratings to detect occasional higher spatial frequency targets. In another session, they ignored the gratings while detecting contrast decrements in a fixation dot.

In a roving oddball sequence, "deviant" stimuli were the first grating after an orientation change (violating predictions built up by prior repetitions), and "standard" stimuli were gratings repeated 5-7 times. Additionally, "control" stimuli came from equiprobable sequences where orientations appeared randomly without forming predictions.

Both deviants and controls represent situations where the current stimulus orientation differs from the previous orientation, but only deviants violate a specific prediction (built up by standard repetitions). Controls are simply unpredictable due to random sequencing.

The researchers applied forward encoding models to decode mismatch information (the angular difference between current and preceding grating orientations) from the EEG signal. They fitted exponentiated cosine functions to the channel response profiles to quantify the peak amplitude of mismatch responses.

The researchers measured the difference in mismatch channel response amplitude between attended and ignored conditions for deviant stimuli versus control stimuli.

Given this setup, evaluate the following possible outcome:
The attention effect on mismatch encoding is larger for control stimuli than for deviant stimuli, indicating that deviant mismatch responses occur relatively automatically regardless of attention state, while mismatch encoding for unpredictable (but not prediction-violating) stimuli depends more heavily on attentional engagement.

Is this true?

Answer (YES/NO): NO